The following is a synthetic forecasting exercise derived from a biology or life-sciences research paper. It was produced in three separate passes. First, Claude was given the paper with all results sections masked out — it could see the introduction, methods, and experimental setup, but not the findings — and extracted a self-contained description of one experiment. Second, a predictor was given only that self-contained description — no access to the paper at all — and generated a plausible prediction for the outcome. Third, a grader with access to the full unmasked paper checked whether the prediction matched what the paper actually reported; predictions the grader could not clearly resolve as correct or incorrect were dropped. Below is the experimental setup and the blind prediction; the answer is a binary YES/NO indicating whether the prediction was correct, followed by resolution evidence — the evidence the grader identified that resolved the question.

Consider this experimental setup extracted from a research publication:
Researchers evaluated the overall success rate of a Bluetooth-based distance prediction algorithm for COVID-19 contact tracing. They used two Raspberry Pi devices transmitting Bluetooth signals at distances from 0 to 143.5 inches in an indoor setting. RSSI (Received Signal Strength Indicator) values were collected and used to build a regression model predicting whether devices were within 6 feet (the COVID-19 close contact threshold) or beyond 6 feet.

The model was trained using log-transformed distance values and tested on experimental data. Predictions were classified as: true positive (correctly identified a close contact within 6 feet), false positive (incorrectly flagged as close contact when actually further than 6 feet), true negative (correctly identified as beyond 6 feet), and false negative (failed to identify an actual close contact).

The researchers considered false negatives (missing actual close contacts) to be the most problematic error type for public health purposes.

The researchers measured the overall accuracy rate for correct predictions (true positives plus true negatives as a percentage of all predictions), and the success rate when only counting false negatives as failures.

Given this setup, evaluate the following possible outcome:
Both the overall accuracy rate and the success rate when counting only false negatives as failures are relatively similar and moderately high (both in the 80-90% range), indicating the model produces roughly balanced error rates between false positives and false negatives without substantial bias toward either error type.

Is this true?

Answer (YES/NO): NO